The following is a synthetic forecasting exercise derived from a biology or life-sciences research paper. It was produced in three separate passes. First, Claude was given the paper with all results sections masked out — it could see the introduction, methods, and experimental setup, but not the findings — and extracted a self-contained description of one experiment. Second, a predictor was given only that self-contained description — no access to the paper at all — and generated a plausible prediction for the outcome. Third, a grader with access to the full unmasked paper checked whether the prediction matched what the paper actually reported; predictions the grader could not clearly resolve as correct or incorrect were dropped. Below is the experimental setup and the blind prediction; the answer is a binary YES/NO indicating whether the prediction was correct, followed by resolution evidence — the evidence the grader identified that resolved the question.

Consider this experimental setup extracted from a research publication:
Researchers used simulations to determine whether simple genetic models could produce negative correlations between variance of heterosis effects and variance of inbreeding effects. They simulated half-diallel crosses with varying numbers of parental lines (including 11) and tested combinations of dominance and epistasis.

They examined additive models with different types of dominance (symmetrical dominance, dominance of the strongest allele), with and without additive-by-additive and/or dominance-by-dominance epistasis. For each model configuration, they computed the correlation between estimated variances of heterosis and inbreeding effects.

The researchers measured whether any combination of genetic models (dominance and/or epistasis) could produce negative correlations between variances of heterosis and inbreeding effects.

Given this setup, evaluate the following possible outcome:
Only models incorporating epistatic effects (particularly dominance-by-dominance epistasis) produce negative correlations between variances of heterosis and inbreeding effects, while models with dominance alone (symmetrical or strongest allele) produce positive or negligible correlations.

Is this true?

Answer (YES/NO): NO